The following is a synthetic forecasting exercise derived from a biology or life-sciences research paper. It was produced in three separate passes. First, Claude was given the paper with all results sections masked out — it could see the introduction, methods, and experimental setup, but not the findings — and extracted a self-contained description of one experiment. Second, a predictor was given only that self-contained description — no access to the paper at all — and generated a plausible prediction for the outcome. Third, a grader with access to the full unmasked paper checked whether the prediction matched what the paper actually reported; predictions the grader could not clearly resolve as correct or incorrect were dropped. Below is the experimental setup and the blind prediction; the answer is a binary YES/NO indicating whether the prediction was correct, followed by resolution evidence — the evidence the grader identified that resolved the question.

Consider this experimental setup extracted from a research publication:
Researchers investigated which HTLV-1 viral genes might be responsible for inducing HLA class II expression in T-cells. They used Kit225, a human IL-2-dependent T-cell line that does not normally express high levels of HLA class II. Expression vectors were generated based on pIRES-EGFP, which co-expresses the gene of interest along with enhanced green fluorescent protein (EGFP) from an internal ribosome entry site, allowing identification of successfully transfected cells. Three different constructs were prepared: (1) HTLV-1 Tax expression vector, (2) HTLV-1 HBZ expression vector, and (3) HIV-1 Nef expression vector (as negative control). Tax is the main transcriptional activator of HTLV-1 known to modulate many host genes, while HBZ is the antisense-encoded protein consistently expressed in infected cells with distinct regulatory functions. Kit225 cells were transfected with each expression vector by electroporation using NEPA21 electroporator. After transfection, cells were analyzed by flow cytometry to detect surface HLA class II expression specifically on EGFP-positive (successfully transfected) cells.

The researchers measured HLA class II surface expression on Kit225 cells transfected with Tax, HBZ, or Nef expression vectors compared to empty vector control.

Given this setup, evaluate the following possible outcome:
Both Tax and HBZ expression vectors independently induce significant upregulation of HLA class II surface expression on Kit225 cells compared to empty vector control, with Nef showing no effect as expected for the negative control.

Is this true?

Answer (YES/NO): NO